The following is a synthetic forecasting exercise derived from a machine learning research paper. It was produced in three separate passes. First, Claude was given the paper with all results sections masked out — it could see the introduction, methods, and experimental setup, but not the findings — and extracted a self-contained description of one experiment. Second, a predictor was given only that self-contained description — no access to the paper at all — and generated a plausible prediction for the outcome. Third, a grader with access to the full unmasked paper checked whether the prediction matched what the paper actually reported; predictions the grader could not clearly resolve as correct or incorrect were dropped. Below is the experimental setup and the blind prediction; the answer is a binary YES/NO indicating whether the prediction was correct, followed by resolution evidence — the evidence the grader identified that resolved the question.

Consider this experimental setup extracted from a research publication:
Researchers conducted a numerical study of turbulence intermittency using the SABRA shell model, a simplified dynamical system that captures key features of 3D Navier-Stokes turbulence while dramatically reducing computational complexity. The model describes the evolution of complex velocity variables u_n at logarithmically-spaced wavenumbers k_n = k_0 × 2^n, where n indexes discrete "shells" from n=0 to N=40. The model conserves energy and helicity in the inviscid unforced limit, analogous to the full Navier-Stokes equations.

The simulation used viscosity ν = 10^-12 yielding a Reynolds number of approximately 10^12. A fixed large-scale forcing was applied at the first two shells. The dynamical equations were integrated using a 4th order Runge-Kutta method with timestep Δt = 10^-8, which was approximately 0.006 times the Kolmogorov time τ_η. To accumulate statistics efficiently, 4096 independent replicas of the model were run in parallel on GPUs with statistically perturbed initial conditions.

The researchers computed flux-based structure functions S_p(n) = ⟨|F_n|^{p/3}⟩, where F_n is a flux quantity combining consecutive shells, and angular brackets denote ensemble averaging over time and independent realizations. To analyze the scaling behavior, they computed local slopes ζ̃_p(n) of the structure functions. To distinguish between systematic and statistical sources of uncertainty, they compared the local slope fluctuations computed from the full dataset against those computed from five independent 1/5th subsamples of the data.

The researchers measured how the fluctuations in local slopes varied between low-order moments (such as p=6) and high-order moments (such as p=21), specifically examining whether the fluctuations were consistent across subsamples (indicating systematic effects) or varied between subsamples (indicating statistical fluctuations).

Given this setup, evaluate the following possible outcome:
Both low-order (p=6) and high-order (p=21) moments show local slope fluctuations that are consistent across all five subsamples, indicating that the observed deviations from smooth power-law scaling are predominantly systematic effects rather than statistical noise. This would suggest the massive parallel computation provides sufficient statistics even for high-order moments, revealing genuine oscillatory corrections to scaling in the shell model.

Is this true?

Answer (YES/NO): NO